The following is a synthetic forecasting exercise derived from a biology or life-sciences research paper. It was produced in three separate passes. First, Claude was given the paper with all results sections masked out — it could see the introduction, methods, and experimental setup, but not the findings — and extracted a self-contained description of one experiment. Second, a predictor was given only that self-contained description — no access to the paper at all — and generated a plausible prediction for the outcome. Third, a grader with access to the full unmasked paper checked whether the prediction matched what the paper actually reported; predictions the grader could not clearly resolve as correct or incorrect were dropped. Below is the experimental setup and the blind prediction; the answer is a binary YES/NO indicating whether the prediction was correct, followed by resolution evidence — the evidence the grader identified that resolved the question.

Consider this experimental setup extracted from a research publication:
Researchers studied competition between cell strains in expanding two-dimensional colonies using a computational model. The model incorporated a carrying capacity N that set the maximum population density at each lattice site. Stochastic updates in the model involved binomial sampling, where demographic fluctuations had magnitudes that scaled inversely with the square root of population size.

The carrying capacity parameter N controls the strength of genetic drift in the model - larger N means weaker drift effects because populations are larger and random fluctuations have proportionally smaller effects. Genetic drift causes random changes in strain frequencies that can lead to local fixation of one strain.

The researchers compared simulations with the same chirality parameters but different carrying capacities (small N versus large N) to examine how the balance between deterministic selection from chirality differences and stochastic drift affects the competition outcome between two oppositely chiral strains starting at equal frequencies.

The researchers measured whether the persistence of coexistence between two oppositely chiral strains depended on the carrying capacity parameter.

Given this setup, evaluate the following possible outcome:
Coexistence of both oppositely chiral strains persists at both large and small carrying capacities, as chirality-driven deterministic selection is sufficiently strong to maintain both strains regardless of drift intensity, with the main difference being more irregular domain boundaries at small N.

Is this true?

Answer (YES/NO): NO